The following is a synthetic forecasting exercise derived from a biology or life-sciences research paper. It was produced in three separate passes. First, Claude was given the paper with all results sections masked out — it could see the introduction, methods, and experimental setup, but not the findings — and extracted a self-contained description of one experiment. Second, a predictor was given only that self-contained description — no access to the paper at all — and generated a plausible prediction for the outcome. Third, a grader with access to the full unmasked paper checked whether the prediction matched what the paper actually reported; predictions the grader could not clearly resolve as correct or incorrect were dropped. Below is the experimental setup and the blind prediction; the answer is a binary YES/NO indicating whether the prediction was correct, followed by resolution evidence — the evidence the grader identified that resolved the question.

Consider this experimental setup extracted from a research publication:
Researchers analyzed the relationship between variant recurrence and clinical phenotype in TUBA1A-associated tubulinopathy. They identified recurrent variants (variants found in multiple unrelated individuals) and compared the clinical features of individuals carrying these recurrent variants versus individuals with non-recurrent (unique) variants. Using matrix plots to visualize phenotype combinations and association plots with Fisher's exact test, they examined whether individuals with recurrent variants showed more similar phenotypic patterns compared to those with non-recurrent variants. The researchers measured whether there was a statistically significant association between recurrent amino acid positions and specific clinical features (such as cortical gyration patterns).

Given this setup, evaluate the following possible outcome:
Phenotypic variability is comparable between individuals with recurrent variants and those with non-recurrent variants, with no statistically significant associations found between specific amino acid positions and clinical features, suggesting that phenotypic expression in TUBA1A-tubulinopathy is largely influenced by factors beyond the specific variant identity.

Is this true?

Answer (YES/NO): NO